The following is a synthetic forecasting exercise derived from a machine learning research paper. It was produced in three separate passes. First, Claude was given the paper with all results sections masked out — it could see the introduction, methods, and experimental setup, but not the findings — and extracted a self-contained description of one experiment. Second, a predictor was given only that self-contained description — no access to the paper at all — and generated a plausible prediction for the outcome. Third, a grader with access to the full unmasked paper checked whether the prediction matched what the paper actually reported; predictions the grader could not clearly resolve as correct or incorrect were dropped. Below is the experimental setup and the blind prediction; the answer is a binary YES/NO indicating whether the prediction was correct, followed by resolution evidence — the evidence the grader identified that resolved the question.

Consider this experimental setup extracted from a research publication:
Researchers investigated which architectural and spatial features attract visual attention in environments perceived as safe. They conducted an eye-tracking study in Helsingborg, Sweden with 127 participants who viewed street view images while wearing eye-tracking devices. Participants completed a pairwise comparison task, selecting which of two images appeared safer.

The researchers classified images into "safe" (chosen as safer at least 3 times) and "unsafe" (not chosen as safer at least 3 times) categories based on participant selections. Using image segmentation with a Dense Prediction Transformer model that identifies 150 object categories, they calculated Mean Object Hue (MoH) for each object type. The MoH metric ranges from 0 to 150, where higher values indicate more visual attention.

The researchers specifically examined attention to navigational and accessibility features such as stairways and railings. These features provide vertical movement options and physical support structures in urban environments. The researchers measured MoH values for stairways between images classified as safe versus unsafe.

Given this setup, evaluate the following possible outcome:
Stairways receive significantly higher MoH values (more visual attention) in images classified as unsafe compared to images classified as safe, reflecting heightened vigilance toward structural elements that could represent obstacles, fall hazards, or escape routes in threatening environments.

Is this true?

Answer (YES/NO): NO